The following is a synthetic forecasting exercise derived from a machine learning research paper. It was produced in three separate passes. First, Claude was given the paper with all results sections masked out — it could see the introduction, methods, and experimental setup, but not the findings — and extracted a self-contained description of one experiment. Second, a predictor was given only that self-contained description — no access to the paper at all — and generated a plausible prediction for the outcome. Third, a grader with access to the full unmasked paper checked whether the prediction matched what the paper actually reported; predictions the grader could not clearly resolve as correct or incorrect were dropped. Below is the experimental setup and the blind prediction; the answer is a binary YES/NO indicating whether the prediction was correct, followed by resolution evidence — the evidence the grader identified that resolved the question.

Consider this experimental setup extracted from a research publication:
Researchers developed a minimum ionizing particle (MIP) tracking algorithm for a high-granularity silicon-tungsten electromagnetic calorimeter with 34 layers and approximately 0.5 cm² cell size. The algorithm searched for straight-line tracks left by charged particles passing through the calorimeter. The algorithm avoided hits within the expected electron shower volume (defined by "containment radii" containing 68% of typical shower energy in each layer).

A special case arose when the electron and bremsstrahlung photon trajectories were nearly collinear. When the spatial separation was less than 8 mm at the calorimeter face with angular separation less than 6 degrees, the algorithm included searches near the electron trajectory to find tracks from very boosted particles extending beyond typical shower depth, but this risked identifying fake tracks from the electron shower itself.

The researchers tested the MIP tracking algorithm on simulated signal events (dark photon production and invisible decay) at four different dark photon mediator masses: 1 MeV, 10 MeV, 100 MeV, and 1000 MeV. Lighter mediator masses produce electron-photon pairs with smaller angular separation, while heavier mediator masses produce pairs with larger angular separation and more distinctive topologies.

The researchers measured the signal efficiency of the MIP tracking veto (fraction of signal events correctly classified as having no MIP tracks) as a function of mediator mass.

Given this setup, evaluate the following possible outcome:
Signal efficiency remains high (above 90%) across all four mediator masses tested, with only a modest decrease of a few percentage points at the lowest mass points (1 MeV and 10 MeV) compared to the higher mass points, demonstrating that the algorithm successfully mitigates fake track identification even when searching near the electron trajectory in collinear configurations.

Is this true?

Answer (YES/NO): NO